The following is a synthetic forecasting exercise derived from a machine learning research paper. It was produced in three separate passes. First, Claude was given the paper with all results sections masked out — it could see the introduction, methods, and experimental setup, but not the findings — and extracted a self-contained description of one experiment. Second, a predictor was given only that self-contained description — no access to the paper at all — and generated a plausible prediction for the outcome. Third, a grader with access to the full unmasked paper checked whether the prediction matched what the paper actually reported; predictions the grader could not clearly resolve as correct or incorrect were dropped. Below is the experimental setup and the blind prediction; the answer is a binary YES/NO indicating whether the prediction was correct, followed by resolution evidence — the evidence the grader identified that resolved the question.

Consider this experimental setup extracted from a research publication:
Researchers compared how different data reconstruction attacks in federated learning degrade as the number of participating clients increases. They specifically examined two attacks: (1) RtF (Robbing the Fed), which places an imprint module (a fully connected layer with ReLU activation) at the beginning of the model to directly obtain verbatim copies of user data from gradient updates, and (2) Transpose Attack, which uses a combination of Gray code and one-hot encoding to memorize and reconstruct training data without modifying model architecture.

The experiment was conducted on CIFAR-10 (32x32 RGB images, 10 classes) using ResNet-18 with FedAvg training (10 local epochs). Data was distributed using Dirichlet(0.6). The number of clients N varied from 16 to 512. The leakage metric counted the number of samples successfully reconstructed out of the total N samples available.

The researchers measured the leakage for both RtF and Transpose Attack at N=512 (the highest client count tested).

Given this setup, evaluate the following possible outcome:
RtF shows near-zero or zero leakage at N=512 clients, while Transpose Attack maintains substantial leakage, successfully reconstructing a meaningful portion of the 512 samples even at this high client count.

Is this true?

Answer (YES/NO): NO